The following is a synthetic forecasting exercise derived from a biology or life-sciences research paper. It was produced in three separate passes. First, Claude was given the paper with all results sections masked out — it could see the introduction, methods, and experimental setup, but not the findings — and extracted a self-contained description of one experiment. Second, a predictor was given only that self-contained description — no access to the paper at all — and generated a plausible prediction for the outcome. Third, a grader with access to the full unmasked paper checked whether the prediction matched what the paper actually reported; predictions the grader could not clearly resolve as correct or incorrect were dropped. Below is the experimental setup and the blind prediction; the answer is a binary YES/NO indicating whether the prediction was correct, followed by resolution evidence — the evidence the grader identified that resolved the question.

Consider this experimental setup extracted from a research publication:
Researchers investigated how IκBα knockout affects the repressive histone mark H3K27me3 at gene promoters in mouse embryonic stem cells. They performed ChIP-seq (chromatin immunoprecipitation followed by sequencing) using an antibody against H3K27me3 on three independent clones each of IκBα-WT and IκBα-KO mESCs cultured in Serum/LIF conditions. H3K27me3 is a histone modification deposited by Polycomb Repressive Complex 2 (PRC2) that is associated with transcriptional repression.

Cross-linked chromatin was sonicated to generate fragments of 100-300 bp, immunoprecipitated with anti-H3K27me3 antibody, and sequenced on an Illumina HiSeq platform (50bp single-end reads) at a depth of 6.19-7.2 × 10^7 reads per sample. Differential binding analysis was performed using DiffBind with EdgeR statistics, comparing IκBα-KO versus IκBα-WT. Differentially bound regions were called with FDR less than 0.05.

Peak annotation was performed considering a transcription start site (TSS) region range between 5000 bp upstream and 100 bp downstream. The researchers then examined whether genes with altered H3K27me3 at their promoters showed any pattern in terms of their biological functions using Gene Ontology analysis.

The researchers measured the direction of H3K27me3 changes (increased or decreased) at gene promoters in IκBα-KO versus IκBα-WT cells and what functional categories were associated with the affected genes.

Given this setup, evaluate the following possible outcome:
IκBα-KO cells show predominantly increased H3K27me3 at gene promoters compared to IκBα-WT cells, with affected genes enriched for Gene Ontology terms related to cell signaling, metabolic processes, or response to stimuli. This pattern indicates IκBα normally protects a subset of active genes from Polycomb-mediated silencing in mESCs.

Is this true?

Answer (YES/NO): NO